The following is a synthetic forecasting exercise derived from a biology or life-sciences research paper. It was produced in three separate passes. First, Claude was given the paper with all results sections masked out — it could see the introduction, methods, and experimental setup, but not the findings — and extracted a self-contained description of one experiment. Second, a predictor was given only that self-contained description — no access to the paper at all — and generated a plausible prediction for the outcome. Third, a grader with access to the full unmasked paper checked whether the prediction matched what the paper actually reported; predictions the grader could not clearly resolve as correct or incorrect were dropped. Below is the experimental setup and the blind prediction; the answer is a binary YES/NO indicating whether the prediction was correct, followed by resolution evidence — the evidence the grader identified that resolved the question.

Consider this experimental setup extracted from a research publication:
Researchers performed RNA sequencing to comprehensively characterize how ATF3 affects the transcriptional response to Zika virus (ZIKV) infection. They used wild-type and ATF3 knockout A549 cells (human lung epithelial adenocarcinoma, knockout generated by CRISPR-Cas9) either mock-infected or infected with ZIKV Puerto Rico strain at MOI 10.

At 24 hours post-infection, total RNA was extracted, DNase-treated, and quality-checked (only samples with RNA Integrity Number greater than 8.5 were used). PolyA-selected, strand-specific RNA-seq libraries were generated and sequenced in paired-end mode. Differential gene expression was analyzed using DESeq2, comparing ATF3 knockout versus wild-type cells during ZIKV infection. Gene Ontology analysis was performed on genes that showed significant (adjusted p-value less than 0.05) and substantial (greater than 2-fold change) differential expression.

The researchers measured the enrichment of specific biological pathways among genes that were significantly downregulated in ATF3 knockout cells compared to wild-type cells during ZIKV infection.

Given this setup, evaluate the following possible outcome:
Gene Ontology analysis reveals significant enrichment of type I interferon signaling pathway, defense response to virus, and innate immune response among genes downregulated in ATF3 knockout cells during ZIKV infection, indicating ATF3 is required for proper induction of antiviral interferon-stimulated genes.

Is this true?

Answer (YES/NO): YES